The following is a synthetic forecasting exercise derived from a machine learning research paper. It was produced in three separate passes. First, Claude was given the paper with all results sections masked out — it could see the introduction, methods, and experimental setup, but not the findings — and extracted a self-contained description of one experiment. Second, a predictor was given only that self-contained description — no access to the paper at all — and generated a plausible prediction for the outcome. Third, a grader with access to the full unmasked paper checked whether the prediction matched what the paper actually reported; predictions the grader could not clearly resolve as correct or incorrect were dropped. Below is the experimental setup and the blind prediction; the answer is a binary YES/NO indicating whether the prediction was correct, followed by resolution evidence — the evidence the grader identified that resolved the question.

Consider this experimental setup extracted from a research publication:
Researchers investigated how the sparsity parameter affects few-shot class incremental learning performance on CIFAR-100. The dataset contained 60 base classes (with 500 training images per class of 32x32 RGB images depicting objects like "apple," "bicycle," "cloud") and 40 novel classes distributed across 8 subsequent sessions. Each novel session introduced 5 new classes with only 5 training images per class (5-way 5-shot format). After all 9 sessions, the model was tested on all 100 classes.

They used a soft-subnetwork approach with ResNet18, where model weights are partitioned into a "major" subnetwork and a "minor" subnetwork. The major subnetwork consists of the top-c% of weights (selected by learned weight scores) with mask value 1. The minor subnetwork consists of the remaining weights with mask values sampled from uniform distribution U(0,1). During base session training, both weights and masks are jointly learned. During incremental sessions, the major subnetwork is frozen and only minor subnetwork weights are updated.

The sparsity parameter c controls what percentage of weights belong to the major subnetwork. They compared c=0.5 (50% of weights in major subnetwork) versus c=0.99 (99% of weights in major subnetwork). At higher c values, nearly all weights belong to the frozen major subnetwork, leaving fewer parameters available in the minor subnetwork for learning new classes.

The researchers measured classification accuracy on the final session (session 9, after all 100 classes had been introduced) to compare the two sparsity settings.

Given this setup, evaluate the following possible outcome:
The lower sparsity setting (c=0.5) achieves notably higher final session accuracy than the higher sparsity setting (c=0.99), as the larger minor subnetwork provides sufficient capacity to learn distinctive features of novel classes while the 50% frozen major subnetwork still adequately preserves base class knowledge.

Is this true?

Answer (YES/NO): NO